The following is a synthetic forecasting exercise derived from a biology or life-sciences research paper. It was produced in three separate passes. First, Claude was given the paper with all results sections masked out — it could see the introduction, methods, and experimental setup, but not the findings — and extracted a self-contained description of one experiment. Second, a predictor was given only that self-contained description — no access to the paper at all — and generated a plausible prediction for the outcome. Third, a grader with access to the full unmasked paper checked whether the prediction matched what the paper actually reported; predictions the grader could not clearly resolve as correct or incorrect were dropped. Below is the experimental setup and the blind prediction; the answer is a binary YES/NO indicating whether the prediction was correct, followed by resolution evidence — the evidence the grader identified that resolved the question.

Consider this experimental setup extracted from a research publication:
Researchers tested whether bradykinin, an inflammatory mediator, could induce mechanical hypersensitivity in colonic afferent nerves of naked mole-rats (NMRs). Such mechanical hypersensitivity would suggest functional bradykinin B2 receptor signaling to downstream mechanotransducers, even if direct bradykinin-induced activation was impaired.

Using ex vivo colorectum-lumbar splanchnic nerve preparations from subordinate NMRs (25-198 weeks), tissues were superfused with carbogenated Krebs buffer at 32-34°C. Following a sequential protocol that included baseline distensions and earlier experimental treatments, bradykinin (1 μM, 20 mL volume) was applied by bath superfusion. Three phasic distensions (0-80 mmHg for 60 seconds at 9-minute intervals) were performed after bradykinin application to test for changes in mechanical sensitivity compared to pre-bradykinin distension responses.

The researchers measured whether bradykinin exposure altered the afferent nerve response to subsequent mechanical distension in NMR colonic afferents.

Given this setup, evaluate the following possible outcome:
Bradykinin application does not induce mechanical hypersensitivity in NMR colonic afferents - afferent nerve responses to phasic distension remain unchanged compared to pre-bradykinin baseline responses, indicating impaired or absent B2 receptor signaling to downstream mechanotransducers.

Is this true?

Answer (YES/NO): NO